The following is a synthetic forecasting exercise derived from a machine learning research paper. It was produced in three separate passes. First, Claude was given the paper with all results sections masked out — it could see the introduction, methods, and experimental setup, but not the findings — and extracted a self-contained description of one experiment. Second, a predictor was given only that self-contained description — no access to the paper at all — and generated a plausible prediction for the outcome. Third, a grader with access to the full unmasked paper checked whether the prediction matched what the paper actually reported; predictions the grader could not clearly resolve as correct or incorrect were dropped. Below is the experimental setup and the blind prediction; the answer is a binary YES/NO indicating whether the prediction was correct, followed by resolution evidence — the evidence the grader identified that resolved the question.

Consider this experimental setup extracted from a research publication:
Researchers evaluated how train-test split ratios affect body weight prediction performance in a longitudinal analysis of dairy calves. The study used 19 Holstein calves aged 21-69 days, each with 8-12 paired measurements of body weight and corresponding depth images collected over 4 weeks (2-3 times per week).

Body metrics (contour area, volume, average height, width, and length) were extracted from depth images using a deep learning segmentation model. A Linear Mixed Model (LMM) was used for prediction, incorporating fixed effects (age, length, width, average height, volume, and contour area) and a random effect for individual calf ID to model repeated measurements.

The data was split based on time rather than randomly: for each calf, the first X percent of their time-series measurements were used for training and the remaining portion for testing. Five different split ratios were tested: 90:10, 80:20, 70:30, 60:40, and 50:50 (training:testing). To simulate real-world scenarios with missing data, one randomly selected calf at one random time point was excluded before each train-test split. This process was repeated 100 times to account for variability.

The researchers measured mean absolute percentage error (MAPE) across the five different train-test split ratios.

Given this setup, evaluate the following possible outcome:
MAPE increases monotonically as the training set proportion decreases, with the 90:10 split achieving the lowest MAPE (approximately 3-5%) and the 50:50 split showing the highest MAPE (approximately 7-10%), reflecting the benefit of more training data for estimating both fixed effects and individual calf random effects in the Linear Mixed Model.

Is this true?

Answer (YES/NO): NO